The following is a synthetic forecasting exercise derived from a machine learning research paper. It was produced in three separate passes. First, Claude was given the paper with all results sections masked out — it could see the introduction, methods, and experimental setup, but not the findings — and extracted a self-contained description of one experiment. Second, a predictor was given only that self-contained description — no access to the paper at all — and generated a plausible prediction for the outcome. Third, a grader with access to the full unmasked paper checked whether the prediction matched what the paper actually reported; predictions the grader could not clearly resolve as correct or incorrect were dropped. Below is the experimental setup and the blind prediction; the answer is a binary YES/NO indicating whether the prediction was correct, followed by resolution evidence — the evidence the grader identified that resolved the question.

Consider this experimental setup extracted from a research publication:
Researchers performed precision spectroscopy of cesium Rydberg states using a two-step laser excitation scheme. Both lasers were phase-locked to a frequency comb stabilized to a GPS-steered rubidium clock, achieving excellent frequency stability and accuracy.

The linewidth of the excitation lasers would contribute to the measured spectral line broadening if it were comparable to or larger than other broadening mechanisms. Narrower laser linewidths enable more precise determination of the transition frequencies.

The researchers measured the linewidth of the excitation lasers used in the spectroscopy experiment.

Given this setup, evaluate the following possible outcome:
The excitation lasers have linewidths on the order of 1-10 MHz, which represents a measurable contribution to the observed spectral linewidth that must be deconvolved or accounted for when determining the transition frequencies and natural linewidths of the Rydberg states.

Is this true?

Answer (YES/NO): NO